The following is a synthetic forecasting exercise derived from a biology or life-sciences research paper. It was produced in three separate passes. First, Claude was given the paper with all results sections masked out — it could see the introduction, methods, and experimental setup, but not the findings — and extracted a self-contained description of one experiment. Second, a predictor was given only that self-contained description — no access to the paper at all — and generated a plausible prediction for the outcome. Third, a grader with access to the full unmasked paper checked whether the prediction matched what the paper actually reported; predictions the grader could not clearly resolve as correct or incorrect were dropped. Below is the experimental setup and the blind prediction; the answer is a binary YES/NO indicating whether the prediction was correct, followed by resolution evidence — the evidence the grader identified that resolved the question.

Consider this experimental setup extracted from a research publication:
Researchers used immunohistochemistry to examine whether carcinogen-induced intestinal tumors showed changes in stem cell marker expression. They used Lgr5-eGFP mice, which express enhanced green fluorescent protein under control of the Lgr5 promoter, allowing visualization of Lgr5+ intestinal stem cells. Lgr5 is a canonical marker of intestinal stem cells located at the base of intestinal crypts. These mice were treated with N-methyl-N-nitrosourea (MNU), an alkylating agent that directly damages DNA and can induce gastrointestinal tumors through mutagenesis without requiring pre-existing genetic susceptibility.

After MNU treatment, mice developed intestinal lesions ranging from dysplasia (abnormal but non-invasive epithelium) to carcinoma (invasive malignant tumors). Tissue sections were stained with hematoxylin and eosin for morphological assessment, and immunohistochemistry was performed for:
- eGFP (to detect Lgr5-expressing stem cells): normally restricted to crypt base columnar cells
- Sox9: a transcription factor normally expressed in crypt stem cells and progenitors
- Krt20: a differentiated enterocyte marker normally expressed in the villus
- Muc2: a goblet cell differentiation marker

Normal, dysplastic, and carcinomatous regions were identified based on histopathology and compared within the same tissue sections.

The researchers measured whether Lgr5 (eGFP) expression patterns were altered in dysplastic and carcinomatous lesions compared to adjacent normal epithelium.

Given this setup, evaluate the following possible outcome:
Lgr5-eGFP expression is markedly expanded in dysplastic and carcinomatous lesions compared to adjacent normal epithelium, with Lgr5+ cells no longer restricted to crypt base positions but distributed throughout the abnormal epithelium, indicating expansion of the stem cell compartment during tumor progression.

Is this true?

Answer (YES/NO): NO